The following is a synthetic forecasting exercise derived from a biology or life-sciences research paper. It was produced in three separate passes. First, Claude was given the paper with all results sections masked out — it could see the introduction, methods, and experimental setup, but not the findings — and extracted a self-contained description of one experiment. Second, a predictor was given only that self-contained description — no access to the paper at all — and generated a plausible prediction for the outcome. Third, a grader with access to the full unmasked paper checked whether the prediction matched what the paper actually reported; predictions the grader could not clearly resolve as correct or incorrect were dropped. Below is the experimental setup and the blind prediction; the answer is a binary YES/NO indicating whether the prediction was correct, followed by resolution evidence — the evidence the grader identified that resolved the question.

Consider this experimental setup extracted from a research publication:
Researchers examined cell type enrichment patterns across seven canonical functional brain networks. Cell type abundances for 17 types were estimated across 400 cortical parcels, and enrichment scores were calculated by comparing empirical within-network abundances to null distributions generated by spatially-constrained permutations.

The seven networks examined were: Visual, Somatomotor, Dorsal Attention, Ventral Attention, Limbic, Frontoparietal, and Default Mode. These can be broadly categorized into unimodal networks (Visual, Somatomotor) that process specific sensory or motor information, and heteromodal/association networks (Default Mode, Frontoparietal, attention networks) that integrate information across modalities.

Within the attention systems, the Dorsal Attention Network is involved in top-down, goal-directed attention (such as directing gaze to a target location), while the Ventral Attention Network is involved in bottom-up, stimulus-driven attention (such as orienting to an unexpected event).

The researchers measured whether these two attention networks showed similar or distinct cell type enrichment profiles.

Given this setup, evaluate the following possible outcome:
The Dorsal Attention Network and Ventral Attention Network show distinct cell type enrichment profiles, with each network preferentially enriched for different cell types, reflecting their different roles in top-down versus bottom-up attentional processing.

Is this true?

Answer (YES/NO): YES